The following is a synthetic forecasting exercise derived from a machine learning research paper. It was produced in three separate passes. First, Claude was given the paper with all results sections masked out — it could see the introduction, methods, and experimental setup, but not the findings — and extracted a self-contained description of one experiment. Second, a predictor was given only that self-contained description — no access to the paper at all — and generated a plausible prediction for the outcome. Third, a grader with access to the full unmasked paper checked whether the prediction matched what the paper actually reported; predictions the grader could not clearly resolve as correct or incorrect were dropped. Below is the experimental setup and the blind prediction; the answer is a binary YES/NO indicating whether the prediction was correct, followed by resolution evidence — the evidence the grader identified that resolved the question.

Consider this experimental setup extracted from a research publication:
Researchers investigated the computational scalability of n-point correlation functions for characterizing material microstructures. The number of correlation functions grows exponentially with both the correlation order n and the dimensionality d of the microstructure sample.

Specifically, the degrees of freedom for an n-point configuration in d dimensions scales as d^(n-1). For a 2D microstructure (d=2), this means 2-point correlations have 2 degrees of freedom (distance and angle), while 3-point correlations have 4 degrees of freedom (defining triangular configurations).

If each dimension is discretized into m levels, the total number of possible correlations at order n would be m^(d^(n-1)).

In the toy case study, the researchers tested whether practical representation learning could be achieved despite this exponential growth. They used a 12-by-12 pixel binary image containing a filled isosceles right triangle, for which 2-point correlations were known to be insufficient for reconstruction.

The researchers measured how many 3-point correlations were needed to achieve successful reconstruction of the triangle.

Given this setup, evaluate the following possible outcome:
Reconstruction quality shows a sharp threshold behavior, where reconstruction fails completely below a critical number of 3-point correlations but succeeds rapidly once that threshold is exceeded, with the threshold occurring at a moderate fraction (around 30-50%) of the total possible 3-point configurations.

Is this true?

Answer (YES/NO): NO